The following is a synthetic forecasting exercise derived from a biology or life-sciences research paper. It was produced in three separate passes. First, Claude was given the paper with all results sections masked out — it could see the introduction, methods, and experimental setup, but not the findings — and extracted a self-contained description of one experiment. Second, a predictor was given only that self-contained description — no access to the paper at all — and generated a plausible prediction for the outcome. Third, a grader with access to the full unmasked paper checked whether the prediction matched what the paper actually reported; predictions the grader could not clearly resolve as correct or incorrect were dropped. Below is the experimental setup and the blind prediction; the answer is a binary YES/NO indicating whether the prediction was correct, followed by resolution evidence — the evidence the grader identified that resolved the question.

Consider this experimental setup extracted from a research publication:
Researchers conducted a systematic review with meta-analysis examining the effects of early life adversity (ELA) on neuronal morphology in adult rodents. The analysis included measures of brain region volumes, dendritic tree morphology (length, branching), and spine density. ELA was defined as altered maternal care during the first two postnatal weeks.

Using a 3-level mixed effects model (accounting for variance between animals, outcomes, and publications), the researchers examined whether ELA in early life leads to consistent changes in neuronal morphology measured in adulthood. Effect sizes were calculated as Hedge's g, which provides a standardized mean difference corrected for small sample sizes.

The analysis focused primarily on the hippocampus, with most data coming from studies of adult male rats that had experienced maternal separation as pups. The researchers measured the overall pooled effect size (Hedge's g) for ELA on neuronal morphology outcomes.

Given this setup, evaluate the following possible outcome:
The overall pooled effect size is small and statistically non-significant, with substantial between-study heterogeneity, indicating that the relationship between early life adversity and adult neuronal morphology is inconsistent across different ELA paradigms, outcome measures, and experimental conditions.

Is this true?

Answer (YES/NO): NO